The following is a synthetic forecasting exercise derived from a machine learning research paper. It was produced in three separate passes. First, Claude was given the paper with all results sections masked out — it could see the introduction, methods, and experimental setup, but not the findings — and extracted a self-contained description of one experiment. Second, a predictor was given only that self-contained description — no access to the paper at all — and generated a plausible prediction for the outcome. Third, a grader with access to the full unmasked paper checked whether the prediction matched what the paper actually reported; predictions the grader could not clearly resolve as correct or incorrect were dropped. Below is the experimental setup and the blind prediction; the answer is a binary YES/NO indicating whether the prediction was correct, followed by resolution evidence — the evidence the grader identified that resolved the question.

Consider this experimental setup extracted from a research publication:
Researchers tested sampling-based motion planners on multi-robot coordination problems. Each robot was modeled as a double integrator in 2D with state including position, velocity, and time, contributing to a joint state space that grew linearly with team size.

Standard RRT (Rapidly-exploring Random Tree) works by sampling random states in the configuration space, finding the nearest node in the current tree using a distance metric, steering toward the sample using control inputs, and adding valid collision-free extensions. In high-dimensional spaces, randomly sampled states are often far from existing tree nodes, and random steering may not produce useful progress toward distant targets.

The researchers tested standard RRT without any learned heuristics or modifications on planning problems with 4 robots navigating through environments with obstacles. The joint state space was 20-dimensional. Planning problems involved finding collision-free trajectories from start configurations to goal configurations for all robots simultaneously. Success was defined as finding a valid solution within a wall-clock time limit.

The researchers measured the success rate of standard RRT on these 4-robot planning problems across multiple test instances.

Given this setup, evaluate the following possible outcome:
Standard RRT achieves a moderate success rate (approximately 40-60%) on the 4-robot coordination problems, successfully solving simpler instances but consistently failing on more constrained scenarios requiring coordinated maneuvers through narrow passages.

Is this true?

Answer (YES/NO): NO